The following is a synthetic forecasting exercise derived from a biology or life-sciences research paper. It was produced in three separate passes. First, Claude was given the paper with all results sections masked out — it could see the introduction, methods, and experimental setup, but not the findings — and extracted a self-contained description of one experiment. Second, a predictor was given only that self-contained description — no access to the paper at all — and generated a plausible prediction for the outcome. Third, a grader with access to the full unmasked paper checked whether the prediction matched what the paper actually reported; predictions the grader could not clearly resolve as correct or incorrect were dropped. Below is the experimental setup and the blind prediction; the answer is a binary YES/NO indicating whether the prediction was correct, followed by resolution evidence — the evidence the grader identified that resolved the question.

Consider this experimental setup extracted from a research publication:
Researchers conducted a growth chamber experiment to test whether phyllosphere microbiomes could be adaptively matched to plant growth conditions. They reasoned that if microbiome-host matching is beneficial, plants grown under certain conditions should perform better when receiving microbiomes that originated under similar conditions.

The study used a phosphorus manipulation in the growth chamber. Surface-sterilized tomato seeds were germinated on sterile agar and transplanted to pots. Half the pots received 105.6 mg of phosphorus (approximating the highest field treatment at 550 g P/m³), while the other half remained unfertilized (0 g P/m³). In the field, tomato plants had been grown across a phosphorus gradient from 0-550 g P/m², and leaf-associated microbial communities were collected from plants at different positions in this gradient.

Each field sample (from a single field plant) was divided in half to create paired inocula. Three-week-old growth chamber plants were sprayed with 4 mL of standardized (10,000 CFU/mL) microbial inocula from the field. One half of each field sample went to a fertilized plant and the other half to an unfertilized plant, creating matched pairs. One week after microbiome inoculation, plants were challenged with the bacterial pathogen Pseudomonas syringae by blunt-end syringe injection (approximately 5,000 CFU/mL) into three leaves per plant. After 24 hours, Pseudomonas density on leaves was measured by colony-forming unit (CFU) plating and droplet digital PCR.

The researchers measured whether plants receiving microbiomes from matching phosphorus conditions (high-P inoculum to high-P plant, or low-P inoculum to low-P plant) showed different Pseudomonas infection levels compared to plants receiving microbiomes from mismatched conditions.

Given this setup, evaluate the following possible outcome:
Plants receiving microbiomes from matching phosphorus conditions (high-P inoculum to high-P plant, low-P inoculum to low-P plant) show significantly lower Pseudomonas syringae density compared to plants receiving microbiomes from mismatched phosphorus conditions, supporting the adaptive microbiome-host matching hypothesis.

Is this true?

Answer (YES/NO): NO